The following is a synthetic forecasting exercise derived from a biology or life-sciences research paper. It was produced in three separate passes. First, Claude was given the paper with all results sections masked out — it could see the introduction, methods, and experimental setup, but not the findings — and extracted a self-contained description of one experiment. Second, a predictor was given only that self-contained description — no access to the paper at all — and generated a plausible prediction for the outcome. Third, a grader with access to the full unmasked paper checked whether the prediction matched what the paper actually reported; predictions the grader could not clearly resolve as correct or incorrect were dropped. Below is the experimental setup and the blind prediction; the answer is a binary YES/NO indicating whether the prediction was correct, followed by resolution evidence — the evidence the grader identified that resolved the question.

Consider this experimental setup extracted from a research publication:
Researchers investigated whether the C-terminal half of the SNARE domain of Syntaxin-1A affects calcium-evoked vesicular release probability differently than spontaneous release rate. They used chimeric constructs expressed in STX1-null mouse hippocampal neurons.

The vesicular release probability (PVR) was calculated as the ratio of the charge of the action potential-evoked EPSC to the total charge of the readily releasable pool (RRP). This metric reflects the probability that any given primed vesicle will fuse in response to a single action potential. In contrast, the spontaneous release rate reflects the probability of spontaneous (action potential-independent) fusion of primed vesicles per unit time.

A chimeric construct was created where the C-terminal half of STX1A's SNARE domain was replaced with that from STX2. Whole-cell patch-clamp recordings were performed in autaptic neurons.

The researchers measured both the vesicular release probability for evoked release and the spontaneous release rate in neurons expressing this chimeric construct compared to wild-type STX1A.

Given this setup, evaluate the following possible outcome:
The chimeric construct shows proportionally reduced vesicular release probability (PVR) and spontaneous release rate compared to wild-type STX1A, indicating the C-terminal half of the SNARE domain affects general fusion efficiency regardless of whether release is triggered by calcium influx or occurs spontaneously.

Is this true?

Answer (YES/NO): NO